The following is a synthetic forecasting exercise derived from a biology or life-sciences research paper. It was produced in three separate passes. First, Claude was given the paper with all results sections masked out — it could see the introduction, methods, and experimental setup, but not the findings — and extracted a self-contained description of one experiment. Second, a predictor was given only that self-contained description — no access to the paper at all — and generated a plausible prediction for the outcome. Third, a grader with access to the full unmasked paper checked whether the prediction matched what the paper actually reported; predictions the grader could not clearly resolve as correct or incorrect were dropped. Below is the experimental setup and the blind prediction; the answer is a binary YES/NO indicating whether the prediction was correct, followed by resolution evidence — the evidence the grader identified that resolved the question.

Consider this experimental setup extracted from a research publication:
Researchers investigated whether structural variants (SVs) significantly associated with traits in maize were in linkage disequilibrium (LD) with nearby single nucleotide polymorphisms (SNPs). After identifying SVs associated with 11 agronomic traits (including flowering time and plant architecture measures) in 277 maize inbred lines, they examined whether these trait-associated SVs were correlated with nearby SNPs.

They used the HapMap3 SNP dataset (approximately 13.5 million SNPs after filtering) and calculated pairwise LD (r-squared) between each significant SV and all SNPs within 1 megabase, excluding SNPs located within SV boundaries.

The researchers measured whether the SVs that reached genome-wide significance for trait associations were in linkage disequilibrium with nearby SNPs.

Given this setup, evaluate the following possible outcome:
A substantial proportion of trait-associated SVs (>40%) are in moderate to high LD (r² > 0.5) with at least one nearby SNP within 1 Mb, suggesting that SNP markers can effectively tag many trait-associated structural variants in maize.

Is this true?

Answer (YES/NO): YES